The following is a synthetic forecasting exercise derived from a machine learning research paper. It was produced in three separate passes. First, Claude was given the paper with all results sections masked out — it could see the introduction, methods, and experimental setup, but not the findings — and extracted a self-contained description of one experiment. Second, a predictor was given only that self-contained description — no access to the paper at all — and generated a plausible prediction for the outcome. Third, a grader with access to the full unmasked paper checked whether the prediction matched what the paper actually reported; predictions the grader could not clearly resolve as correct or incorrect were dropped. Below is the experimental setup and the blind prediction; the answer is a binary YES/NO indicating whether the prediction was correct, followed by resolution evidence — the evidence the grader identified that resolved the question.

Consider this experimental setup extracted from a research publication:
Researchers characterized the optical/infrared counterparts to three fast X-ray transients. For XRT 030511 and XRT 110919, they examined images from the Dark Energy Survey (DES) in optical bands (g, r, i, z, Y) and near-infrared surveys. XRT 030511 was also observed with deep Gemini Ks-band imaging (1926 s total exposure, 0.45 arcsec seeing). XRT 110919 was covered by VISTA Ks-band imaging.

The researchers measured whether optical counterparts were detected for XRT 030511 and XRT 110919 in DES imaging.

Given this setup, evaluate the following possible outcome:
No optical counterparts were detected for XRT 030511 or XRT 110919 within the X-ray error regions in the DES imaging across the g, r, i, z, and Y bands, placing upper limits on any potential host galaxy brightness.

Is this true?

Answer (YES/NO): YES